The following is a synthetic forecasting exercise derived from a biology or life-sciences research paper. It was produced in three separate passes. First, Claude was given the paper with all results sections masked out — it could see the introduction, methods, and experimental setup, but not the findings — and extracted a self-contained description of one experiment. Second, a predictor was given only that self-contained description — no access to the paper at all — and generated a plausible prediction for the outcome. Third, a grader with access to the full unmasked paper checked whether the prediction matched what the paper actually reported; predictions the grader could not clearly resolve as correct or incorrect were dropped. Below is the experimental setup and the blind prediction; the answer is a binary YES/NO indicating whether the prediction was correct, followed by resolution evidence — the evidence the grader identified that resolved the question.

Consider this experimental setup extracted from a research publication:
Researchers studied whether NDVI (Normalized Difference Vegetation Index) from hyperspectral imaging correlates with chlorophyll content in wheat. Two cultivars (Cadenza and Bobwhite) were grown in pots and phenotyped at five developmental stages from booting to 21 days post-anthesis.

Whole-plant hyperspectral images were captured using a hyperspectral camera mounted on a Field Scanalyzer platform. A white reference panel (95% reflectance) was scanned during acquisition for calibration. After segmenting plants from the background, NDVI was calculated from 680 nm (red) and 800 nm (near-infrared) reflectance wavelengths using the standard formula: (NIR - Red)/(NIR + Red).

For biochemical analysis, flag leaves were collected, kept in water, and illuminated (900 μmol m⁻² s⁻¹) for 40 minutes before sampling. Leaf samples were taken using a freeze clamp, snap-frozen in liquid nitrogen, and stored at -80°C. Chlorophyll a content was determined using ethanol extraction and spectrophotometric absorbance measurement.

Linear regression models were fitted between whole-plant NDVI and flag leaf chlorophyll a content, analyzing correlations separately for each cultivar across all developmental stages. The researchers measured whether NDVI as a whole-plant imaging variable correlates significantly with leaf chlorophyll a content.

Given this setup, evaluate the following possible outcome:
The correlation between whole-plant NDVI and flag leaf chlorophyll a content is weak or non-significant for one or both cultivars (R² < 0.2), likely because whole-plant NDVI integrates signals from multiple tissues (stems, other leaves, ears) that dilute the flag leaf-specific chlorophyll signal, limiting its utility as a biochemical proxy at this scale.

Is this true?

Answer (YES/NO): YES